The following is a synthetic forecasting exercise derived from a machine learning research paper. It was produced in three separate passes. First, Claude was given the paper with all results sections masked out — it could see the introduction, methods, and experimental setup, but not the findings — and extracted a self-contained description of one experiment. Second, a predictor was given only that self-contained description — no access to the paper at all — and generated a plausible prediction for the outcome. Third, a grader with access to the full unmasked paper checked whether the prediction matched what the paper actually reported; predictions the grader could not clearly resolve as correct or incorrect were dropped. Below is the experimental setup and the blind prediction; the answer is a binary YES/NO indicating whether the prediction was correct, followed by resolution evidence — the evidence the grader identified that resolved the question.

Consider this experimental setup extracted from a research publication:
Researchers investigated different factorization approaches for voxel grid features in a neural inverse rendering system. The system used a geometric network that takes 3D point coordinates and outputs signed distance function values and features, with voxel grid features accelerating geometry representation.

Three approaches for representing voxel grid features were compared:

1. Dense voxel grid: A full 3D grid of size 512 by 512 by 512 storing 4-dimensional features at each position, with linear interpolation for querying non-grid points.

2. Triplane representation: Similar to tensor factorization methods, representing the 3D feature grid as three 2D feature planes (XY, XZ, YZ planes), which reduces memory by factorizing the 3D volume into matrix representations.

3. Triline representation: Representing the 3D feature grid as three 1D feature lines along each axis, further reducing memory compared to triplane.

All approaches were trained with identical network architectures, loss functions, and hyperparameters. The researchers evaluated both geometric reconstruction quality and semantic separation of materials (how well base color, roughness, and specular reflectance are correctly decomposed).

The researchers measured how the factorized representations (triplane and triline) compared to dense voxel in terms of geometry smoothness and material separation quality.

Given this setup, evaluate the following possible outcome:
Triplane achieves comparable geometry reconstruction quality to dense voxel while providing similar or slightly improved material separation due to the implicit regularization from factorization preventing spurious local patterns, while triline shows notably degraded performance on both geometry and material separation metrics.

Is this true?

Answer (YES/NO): NO